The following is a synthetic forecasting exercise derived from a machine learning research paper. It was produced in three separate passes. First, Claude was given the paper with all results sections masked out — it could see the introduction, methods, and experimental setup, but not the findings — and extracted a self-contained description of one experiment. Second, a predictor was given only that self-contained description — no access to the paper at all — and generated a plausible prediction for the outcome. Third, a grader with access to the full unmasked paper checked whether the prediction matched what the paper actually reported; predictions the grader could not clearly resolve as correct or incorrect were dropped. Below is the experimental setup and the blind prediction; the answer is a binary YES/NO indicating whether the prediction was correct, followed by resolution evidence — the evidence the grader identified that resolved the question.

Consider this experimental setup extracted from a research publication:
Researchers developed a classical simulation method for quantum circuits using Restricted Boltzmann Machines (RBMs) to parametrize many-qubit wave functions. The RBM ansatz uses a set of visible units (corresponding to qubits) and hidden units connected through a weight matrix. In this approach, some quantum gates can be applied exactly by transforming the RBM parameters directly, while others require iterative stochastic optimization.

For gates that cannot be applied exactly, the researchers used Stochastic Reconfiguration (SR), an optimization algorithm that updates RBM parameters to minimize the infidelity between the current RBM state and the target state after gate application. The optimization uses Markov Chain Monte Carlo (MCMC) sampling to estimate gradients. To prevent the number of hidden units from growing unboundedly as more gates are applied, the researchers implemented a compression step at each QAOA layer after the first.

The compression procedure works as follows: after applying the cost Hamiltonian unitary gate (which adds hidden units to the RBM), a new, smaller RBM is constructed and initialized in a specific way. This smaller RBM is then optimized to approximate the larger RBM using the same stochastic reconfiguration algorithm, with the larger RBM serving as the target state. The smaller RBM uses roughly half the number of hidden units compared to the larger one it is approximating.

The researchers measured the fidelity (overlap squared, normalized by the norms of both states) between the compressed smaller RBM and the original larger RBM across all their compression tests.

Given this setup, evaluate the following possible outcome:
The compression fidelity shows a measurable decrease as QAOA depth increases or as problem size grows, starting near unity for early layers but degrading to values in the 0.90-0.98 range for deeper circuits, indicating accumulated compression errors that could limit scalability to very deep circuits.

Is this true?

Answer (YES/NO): NO